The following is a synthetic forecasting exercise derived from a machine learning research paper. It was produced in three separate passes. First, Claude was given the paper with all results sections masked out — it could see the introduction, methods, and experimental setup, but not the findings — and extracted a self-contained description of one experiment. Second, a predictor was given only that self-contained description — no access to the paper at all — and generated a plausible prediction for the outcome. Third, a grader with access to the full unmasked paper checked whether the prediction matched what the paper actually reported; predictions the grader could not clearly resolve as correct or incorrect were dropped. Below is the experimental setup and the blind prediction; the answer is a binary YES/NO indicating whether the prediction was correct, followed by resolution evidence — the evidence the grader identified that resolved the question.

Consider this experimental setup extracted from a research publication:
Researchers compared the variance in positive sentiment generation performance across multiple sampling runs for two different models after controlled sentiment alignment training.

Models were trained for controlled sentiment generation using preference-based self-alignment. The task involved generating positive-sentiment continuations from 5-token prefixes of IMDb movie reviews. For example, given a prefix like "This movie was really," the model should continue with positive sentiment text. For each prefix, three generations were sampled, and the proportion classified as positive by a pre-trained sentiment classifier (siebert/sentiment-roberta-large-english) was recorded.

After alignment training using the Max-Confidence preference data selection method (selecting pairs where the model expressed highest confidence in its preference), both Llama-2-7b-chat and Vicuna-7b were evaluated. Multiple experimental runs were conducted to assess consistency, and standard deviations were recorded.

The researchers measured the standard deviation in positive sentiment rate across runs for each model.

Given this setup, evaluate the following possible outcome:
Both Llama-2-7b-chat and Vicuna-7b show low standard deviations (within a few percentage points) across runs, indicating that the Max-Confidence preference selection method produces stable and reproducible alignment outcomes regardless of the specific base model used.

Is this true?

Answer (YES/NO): YES